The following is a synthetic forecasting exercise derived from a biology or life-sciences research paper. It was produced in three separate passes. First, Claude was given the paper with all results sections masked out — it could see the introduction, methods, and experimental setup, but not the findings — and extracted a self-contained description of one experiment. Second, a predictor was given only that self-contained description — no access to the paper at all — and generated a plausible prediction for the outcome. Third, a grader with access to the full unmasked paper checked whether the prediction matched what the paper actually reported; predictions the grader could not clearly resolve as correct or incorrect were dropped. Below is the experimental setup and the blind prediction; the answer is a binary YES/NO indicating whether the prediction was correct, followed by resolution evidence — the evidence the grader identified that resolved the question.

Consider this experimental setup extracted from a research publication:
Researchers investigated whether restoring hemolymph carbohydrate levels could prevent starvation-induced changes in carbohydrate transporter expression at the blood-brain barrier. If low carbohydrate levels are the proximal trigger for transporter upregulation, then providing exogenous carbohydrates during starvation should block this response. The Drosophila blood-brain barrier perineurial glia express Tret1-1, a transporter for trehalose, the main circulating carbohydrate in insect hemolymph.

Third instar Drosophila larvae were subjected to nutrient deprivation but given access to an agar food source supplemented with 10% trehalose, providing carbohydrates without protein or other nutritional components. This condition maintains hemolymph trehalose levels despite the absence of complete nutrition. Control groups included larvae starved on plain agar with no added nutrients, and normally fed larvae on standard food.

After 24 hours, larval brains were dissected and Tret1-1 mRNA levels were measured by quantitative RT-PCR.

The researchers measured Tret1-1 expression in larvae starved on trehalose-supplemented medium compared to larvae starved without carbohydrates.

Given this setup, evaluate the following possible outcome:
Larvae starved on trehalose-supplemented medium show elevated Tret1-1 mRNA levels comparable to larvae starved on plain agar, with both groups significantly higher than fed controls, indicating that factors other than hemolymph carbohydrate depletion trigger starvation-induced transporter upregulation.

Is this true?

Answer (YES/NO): NO